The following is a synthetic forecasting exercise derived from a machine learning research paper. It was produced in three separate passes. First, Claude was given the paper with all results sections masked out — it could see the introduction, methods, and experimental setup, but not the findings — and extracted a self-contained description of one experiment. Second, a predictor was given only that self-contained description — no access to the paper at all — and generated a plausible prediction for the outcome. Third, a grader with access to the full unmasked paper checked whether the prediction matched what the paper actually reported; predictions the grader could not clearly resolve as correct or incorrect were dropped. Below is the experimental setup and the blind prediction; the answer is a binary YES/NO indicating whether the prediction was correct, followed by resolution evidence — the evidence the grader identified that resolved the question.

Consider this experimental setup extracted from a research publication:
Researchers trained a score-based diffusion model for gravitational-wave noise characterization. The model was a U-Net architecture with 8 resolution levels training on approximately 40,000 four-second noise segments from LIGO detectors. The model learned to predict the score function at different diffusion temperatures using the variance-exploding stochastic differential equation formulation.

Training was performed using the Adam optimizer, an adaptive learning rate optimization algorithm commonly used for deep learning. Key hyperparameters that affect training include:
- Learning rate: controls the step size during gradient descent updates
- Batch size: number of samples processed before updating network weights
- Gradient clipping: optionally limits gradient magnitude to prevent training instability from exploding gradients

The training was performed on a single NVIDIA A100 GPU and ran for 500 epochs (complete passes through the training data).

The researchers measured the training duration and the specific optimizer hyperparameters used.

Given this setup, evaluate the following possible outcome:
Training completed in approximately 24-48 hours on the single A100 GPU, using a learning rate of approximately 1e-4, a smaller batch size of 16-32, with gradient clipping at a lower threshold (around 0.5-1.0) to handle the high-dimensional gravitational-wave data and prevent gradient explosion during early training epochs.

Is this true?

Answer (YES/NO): NO